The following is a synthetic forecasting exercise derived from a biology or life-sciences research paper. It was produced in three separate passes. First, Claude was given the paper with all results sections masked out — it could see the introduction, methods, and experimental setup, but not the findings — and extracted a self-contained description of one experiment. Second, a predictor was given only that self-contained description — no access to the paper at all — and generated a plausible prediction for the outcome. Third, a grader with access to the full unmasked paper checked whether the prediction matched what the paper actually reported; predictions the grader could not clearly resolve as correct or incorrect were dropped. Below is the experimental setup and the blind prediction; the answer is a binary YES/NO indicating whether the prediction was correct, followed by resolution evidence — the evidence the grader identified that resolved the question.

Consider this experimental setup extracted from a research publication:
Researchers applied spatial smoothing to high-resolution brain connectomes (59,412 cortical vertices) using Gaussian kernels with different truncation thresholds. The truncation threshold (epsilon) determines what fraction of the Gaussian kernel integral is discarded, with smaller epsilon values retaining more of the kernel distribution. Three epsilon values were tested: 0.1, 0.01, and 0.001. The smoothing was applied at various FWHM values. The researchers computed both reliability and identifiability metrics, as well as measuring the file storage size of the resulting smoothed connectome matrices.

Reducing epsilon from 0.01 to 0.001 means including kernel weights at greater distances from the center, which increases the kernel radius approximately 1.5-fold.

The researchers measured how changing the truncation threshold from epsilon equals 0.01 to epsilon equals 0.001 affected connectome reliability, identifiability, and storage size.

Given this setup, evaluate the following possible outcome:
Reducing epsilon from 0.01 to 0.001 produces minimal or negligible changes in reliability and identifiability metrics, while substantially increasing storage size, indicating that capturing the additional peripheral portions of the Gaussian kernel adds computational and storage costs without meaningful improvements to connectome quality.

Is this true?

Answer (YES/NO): YES